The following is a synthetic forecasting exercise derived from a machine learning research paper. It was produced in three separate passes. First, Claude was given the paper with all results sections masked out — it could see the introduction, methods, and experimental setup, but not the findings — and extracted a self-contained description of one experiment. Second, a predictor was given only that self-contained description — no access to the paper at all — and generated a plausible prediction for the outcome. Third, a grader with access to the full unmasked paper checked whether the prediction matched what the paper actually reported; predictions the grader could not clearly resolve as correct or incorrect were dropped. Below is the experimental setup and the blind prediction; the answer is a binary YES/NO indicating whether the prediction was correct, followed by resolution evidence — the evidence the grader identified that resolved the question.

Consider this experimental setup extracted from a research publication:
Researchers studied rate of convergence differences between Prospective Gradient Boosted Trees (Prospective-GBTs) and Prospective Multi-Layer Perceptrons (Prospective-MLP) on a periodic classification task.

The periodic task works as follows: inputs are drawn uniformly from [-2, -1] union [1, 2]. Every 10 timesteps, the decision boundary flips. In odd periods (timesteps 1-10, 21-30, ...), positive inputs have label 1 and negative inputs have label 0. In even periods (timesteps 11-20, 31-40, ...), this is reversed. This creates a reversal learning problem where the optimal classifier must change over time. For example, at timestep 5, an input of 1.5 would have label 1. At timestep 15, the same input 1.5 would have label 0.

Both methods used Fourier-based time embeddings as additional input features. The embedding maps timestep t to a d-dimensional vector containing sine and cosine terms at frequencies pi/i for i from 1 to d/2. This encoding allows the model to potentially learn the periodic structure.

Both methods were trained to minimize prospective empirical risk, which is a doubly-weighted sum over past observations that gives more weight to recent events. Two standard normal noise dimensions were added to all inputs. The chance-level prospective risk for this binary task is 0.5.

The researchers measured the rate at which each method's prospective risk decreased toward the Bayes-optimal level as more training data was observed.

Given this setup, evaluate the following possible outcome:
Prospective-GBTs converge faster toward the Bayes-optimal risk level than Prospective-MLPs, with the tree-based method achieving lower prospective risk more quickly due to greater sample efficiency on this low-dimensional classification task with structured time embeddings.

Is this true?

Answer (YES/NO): YES